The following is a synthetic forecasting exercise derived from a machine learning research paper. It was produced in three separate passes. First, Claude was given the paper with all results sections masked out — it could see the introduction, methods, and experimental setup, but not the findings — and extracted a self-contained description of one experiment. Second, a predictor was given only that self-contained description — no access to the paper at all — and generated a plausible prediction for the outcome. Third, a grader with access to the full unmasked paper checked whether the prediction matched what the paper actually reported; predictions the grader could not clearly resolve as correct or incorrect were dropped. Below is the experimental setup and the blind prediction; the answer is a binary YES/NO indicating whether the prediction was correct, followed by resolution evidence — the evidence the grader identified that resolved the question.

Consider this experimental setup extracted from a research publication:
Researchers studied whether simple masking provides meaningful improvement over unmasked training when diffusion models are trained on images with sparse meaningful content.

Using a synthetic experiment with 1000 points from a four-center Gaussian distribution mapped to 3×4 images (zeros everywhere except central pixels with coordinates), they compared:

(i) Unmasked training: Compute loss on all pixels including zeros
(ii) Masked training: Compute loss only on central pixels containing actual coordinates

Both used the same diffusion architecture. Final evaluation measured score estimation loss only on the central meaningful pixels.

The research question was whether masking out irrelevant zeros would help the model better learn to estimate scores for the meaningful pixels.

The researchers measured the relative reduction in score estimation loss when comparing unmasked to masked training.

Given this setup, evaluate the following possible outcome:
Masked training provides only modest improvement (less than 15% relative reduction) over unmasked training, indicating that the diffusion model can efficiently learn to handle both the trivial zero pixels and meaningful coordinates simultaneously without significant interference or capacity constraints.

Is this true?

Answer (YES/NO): YES